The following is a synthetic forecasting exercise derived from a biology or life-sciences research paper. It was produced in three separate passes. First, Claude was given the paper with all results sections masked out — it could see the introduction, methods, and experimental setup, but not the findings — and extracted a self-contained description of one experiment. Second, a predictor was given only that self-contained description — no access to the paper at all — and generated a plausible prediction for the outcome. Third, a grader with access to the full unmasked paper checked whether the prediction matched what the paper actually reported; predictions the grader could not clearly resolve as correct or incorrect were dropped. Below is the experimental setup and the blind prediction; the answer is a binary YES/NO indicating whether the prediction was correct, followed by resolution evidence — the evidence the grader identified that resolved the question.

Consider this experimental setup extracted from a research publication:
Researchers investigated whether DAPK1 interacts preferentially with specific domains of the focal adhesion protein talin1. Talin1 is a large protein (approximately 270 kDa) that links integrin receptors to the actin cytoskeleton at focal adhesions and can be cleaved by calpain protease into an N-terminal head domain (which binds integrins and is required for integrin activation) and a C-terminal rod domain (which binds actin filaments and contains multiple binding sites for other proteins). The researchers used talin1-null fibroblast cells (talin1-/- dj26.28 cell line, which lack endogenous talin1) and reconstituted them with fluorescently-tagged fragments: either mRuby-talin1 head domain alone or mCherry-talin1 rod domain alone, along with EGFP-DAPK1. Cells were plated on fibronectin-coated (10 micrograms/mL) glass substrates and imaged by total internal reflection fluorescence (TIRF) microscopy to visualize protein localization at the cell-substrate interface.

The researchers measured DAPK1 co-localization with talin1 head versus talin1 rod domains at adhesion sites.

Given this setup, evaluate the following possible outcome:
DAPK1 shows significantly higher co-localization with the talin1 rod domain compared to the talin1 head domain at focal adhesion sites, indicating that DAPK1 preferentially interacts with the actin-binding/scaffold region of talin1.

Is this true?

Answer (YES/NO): NO